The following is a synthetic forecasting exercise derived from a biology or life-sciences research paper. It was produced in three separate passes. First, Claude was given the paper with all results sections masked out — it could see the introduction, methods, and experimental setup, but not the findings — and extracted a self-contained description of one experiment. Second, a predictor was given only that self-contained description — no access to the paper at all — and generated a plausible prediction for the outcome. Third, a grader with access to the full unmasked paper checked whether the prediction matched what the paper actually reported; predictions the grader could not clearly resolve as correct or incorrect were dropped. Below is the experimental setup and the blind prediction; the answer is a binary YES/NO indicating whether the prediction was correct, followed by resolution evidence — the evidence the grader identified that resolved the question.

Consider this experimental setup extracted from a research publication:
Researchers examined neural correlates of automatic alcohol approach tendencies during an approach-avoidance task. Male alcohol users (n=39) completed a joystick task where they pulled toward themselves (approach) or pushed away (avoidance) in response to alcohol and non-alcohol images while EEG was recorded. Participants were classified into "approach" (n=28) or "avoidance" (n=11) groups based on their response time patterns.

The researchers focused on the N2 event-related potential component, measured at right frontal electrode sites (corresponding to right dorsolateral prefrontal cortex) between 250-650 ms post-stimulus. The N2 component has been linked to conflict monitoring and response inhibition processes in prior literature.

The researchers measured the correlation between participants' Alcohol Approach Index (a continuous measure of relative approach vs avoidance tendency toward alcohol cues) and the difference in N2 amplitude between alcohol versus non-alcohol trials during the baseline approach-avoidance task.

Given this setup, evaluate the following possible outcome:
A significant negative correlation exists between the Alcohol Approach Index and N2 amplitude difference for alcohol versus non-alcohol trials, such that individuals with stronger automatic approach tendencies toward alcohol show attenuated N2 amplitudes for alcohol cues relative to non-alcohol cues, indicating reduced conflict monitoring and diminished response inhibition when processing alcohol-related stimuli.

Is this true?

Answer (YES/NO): NO